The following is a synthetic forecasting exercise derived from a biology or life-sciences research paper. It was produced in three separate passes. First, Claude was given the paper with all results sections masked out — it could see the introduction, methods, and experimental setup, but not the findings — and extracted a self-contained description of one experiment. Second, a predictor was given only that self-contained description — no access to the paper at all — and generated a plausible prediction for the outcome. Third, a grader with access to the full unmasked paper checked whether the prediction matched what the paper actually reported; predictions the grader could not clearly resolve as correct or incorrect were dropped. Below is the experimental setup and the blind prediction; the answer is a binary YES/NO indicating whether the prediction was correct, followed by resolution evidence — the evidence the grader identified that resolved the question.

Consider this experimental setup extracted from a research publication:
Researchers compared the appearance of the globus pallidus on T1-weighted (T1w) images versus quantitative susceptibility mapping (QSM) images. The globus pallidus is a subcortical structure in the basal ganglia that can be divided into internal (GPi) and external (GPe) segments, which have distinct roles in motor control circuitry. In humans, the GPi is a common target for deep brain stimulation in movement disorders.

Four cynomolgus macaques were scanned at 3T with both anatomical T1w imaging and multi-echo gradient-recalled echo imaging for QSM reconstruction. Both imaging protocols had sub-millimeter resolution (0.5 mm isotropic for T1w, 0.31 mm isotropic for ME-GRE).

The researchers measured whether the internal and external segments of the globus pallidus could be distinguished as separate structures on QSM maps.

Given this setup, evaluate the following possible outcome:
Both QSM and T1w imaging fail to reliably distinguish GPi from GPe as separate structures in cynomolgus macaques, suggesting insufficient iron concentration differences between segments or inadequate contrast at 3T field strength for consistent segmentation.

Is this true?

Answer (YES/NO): NO